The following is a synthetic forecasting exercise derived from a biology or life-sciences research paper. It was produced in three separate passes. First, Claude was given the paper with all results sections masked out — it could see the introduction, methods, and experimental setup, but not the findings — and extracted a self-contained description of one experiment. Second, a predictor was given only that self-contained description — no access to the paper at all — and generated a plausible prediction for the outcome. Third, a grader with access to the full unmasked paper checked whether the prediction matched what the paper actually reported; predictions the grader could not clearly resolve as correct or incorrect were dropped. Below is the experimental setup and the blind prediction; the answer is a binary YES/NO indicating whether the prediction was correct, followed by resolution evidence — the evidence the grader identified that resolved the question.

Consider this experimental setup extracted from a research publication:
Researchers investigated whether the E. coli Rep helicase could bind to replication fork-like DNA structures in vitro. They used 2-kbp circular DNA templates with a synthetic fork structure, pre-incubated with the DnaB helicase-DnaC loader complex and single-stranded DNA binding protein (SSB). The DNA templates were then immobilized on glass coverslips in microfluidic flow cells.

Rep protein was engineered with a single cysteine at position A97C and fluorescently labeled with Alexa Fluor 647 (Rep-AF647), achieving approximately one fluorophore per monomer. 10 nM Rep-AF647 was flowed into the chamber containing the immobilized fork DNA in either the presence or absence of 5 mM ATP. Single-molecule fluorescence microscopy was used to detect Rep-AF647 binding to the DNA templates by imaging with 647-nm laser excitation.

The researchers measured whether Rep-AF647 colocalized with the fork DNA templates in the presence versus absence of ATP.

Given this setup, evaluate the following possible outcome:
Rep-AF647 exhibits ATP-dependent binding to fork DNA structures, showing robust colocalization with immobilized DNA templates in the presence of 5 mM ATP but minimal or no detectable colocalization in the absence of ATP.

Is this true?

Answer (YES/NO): NO